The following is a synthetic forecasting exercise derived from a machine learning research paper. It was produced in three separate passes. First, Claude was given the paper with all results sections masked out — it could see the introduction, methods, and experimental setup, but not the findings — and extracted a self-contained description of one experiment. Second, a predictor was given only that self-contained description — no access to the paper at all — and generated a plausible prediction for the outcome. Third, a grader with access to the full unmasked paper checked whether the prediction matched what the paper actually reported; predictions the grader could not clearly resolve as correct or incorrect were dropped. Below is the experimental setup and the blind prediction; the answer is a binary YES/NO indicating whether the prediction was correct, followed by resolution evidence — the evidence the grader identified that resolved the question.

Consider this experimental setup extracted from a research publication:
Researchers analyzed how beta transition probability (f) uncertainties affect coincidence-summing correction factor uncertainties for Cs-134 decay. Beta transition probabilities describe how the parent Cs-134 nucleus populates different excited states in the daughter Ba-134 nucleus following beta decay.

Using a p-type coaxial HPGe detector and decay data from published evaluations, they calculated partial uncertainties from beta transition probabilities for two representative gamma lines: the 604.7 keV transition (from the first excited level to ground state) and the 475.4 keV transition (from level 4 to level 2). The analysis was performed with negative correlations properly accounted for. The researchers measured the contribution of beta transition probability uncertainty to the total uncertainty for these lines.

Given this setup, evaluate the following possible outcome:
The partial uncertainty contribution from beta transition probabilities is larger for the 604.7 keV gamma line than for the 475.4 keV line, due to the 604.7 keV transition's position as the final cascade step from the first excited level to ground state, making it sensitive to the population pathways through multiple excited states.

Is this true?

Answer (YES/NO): YES